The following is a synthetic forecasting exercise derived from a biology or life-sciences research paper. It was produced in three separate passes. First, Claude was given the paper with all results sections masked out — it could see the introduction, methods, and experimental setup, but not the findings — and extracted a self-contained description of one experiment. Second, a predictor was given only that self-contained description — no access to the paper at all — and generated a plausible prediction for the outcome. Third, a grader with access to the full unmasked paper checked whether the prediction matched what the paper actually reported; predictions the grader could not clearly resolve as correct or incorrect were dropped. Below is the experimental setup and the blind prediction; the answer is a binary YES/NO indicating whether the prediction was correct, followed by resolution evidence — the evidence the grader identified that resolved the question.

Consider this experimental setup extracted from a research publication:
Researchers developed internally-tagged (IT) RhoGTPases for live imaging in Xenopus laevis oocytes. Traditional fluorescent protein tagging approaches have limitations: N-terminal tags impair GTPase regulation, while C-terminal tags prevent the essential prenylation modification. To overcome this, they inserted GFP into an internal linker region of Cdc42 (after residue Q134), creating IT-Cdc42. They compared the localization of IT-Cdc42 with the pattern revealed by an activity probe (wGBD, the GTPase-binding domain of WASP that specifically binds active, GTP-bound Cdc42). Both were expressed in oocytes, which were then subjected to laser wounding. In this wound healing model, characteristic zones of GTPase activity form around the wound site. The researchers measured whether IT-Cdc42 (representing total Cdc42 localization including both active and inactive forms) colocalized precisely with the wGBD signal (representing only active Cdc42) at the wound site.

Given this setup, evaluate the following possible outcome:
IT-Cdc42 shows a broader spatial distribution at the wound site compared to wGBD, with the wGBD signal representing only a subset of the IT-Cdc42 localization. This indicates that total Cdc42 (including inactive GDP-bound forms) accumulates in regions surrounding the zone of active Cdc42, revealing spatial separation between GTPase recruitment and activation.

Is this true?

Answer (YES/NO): NO